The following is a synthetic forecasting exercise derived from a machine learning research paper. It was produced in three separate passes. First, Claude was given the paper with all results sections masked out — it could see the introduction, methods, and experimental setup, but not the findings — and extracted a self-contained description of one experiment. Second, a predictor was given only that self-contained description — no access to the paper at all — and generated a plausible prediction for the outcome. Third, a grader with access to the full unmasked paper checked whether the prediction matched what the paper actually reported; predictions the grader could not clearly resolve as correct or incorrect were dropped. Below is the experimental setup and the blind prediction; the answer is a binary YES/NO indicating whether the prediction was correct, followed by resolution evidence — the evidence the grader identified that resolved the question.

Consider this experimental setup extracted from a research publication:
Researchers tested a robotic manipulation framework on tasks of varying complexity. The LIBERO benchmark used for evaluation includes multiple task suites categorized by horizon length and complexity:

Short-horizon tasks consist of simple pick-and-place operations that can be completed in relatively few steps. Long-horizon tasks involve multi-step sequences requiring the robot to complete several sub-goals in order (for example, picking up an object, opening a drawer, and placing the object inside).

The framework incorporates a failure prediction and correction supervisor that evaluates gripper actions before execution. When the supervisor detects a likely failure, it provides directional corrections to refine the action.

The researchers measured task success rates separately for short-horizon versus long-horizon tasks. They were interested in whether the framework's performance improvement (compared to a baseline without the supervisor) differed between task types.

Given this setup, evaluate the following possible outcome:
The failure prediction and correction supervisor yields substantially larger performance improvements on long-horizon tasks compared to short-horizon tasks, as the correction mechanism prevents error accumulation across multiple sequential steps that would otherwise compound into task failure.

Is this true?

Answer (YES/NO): YES